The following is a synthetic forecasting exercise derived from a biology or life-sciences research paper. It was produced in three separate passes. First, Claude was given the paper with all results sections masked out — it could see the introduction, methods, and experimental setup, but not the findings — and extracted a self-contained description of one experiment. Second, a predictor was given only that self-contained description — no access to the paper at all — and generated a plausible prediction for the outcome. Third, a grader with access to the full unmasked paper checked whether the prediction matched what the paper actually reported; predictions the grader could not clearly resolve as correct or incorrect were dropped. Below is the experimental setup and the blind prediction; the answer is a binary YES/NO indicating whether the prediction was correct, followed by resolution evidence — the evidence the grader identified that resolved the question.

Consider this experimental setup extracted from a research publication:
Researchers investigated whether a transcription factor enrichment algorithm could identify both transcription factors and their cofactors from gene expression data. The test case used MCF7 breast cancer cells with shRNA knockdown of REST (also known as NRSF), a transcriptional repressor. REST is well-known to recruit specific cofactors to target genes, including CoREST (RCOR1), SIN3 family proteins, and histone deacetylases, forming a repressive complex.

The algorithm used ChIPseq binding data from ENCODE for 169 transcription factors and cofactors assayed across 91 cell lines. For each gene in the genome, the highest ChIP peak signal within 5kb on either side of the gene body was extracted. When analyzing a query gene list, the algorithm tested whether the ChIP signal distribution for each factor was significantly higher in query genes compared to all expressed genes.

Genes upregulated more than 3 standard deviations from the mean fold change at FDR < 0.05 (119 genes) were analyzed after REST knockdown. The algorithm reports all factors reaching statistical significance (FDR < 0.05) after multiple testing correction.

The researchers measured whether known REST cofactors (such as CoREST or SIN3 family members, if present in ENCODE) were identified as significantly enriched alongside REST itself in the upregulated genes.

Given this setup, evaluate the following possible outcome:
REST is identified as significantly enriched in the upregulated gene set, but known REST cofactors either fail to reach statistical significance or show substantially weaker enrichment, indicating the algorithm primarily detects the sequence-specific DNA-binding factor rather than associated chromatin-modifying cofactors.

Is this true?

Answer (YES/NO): NO